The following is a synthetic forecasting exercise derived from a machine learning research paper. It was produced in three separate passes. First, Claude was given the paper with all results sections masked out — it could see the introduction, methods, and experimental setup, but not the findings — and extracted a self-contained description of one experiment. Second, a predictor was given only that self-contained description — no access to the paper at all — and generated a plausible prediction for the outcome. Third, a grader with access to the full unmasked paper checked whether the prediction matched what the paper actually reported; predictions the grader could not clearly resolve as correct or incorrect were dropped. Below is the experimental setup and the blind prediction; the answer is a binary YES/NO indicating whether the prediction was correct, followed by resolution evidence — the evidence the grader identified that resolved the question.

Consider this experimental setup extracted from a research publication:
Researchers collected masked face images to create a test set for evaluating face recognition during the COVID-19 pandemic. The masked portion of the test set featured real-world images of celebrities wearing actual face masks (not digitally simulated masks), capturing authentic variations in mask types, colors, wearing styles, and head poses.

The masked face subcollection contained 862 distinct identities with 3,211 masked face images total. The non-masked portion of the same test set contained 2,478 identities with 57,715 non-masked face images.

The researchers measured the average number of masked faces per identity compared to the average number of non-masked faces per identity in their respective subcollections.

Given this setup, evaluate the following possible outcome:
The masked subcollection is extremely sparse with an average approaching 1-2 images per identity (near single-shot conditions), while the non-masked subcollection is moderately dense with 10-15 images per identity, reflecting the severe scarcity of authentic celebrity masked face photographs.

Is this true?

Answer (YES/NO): NO